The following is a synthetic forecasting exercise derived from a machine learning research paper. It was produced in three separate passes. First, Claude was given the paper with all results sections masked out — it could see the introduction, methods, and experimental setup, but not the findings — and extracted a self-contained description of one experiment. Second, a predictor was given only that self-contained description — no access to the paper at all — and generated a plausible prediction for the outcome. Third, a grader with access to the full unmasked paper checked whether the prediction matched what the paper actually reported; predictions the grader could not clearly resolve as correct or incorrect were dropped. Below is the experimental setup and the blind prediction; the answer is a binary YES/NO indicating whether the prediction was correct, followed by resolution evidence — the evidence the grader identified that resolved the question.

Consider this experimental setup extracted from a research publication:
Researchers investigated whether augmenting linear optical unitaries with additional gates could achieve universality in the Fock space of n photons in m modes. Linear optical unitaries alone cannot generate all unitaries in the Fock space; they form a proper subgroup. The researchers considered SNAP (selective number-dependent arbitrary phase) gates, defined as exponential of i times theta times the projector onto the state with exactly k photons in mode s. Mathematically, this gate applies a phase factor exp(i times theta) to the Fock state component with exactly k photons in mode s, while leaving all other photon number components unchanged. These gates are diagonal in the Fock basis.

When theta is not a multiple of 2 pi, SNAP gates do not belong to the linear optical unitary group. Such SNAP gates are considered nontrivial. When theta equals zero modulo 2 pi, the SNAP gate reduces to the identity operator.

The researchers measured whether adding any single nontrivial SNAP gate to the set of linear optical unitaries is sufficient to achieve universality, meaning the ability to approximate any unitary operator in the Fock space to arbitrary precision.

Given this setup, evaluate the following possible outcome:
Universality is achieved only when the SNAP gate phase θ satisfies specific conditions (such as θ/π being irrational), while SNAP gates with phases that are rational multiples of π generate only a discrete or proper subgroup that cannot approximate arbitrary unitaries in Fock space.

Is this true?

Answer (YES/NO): NO